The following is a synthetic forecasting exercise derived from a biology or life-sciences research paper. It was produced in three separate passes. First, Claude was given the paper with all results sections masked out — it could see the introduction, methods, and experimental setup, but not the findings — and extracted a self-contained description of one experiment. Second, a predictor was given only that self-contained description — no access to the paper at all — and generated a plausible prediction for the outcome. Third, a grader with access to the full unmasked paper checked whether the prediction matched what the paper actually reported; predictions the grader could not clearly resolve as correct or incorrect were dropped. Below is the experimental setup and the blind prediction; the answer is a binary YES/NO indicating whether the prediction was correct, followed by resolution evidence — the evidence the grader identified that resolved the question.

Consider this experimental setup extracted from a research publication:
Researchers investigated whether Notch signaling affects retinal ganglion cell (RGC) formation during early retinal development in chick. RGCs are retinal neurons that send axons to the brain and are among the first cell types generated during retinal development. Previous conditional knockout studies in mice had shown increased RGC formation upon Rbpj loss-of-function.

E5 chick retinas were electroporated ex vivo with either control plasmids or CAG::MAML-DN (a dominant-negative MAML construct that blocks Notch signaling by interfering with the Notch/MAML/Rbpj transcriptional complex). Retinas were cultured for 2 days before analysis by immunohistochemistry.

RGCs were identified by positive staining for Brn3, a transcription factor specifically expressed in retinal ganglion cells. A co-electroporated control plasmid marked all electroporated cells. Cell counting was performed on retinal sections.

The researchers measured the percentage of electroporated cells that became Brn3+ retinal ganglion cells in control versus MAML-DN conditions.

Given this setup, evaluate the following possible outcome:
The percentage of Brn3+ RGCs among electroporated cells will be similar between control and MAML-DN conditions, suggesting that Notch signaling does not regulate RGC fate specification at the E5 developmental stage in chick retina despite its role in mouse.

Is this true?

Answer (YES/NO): YES